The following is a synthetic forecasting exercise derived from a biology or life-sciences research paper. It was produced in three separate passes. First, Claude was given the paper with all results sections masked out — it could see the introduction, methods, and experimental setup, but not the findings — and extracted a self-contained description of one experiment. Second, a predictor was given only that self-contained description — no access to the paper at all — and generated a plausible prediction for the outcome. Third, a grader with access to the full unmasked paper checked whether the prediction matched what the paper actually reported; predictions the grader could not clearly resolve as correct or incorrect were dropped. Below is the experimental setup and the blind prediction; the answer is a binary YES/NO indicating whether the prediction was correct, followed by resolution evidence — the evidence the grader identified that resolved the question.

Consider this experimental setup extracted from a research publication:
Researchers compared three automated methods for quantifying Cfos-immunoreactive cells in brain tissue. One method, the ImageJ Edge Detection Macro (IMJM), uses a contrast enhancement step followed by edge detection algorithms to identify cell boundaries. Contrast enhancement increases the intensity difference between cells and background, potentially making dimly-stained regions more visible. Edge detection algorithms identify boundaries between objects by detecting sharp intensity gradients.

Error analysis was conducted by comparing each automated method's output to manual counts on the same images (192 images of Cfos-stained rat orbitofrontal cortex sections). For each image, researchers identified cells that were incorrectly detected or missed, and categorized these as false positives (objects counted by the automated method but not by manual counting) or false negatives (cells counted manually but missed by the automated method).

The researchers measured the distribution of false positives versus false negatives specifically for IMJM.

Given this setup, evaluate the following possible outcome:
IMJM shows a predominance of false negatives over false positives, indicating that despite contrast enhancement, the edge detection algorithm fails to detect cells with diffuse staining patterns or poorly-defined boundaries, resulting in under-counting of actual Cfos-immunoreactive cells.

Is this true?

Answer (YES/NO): NO